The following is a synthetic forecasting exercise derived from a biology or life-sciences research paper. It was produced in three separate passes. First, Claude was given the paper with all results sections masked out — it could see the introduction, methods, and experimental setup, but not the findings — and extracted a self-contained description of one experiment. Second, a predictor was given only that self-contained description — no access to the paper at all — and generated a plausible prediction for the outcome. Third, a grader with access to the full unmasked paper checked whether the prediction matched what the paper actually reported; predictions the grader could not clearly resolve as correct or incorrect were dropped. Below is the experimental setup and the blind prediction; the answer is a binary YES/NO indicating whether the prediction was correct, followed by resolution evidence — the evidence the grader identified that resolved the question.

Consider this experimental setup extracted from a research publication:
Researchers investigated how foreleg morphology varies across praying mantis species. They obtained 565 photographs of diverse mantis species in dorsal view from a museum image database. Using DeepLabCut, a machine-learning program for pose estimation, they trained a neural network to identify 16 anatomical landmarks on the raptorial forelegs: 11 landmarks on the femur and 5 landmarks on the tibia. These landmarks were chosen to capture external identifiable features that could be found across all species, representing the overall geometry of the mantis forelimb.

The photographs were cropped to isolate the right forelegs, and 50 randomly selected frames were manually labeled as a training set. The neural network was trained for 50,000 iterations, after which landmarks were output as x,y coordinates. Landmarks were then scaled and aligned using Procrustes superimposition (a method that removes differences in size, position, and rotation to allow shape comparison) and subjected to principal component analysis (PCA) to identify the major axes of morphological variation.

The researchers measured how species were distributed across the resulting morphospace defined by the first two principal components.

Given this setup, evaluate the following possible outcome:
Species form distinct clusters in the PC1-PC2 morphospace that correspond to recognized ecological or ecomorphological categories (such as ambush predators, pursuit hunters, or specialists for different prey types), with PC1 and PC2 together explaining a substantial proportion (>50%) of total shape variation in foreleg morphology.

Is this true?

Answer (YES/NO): NO